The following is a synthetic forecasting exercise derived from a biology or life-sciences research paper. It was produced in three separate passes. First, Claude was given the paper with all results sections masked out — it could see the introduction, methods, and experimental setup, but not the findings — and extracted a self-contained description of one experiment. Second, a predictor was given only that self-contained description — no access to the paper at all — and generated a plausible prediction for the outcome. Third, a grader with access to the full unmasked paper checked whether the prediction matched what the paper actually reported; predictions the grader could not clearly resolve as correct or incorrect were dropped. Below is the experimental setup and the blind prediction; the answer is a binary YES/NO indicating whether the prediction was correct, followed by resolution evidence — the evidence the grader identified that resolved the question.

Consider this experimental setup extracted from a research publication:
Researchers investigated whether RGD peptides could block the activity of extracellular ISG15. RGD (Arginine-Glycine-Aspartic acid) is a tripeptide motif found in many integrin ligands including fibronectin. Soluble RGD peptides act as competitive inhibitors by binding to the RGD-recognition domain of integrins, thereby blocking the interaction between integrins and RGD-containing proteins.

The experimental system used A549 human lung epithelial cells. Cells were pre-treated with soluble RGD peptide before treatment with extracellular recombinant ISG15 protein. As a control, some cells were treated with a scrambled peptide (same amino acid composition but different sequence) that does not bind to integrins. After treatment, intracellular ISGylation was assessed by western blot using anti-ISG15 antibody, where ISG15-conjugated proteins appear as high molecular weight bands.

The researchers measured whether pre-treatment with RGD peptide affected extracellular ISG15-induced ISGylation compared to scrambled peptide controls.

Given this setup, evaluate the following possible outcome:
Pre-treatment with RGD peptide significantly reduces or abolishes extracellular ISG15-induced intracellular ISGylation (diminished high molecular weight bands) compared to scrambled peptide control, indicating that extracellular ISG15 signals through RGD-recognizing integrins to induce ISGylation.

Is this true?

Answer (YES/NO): YES